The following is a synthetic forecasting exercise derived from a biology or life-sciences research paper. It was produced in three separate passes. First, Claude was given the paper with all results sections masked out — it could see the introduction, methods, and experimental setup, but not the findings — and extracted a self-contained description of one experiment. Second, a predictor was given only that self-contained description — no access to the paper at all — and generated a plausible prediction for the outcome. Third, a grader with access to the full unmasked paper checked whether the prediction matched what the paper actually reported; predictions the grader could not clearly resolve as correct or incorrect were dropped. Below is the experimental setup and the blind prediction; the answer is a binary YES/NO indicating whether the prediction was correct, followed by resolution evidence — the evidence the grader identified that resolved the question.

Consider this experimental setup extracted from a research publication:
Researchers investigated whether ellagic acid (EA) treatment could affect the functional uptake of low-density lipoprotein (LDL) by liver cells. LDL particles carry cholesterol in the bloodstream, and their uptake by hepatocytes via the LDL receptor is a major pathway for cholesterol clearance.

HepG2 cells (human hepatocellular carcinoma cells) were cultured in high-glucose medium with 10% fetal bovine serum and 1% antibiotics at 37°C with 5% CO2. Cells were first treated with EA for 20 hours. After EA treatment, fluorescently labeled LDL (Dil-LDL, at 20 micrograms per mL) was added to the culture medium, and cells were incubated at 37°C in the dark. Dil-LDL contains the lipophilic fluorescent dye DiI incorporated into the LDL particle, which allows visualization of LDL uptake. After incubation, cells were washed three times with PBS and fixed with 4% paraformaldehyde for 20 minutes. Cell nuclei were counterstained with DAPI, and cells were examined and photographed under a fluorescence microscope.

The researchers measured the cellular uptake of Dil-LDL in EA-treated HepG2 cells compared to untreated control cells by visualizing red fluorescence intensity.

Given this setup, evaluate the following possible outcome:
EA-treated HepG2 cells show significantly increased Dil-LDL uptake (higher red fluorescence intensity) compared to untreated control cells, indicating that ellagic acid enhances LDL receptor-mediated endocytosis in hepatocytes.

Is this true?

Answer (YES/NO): YES